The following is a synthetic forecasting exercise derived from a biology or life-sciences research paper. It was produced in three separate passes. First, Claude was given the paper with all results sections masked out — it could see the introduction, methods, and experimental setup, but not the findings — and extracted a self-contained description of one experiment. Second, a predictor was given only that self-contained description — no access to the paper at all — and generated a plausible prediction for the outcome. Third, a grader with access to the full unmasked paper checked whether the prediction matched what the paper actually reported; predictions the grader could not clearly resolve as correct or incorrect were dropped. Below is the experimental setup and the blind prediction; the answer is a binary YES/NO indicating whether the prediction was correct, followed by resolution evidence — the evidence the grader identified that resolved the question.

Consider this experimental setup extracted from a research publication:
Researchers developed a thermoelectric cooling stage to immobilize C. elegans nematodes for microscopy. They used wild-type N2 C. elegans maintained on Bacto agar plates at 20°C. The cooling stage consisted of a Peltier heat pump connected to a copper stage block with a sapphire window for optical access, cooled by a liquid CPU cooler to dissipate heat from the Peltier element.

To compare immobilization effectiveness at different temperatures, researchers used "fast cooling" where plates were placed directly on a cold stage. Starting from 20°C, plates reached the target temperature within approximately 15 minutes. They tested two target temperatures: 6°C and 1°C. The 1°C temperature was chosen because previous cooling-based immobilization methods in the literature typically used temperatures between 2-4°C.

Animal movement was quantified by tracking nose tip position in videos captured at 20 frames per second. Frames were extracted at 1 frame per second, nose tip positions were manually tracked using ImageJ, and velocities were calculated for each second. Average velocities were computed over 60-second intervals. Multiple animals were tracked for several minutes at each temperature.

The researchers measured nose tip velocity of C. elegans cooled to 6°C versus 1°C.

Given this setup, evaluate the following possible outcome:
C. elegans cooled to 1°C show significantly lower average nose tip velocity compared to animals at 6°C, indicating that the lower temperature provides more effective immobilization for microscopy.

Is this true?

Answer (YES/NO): NO